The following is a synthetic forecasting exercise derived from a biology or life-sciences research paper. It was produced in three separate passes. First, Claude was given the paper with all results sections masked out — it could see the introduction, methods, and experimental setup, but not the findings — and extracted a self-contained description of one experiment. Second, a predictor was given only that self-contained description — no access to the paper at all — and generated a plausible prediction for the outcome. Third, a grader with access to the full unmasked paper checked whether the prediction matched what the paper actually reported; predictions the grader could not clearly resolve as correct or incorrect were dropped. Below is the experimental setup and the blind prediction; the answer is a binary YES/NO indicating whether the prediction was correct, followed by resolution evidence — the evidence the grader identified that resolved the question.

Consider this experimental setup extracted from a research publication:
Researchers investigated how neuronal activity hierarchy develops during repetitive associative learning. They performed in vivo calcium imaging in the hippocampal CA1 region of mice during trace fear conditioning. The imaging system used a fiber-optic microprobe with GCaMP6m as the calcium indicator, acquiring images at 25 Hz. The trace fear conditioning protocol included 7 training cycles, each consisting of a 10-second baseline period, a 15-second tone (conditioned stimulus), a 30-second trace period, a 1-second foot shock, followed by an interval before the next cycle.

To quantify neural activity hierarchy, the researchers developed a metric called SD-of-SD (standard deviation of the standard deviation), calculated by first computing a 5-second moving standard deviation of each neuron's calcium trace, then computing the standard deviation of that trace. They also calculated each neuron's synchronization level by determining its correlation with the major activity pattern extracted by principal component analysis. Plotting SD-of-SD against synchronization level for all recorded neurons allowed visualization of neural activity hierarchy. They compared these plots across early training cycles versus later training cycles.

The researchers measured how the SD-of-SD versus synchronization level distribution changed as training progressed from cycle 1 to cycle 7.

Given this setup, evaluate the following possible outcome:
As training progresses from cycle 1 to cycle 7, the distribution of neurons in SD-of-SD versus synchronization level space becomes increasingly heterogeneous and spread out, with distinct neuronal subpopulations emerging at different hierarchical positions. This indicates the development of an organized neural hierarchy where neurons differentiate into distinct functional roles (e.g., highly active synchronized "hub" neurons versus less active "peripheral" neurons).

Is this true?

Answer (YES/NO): YES